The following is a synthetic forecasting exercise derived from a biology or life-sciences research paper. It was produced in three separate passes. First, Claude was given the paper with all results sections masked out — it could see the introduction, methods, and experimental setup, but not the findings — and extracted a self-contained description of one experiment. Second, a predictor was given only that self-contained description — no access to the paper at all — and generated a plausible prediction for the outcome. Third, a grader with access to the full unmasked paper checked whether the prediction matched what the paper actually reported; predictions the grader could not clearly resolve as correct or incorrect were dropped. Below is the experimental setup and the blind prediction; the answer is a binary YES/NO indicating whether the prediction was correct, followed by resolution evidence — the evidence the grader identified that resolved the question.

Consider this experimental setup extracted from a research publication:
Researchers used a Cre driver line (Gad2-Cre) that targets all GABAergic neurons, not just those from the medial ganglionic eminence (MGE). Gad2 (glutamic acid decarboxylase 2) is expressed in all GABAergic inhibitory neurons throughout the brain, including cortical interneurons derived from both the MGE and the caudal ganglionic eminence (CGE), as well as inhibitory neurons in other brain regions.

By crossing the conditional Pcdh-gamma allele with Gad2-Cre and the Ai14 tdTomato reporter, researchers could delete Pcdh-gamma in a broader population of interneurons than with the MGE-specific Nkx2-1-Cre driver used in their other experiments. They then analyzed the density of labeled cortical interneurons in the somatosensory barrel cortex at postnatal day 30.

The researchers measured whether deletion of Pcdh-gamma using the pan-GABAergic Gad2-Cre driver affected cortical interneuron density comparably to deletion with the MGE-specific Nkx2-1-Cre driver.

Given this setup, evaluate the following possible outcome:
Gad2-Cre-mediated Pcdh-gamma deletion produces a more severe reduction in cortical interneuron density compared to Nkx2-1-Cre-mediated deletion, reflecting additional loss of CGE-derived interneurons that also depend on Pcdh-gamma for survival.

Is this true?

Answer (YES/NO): YES